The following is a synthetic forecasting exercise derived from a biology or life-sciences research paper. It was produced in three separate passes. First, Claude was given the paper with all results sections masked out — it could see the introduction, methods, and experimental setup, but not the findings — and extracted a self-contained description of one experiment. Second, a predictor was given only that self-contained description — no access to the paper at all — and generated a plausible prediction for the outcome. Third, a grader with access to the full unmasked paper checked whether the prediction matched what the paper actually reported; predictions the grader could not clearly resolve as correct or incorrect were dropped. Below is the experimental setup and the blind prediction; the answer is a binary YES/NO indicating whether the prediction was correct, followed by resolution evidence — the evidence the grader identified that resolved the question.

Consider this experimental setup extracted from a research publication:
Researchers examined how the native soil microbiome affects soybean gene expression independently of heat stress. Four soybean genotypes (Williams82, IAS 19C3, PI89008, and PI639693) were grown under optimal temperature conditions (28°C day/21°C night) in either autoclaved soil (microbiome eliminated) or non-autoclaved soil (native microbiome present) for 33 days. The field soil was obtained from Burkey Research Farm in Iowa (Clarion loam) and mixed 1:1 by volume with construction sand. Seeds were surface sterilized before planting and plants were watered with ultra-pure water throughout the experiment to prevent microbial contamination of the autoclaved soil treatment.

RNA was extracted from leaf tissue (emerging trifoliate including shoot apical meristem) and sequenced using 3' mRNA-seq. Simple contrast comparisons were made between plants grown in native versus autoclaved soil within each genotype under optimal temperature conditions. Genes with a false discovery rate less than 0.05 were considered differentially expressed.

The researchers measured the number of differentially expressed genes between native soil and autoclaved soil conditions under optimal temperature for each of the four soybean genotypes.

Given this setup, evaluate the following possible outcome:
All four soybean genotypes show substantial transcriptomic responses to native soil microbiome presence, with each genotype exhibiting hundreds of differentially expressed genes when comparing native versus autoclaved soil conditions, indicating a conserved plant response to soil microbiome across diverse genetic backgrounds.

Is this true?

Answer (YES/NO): NO